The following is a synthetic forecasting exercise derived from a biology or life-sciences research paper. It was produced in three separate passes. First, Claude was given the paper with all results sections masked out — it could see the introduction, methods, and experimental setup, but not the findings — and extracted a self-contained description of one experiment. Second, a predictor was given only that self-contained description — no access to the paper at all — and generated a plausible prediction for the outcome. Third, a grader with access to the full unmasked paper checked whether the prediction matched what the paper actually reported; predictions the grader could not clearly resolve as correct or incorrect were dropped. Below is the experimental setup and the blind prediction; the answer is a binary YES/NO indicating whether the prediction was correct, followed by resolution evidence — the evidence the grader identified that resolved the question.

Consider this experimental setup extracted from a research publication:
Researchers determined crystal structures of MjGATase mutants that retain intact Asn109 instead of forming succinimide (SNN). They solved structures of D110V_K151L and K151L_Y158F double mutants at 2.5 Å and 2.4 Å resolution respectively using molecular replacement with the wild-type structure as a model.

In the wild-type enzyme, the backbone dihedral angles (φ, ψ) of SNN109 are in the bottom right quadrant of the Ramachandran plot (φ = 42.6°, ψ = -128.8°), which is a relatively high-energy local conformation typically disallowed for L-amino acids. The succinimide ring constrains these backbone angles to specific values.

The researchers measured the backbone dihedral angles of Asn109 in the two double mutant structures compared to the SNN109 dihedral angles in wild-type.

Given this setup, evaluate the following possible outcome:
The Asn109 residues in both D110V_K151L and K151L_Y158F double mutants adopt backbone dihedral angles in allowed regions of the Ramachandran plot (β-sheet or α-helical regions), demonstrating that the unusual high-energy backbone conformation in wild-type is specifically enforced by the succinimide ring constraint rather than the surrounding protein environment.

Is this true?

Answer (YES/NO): YES